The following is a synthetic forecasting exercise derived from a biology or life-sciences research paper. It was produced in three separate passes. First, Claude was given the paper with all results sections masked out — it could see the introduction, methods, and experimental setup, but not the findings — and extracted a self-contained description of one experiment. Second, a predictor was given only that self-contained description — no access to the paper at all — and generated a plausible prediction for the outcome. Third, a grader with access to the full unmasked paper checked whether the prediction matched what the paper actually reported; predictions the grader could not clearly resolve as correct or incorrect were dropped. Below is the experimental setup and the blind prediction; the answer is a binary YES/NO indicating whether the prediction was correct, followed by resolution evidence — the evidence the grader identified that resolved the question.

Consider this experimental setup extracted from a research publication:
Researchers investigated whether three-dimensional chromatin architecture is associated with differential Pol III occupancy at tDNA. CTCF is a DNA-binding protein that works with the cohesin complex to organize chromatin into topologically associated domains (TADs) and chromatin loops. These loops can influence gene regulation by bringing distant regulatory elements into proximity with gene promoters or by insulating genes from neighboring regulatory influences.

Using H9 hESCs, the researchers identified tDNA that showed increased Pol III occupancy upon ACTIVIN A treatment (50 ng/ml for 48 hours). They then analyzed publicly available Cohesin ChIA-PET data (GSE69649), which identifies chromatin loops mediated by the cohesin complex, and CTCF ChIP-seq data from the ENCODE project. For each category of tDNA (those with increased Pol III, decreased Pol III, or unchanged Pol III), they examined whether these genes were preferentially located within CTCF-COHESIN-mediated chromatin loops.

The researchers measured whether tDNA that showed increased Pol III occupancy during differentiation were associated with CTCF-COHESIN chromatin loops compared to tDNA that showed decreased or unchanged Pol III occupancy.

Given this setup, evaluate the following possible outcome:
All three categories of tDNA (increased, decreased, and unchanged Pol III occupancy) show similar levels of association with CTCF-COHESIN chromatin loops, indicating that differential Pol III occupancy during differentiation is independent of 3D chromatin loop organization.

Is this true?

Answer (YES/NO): NO